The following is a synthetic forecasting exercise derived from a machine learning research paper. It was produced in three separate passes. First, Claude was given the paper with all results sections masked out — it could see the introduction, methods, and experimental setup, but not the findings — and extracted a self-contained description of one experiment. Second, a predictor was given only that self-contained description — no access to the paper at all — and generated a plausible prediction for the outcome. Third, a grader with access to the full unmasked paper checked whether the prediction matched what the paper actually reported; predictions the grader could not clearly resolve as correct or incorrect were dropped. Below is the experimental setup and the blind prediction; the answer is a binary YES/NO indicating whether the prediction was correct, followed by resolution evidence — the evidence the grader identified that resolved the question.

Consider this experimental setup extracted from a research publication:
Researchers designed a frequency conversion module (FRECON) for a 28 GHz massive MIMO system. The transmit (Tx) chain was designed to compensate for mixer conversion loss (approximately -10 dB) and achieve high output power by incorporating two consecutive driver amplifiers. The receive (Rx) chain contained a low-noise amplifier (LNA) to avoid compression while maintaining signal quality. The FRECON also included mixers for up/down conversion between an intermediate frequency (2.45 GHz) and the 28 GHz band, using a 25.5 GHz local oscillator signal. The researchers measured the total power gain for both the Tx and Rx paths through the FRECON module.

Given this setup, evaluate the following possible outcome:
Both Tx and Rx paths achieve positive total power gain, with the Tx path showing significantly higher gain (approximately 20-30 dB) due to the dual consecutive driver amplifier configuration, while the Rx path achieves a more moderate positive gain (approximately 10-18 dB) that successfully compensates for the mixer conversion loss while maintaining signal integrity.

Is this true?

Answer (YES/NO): NO